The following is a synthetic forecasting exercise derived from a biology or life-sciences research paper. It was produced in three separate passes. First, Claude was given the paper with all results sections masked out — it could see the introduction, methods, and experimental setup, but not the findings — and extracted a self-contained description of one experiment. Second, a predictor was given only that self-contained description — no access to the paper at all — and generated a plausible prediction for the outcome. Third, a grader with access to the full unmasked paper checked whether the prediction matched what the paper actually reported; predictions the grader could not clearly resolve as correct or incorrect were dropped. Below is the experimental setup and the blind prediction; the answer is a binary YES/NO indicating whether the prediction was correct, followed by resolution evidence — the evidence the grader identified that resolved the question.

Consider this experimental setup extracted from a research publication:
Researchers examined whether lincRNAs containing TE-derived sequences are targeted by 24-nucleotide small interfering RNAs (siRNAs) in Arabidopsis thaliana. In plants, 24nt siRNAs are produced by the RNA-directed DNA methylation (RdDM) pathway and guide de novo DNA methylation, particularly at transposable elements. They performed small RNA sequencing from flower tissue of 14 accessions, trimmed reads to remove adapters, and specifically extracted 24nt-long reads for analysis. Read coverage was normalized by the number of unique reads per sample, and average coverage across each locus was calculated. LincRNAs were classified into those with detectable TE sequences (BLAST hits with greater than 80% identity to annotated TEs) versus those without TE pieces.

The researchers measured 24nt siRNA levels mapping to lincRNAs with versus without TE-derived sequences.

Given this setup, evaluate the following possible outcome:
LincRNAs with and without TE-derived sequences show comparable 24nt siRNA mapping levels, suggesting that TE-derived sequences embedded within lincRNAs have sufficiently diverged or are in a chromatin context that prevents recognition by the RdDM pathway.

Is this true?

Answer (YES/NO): NO